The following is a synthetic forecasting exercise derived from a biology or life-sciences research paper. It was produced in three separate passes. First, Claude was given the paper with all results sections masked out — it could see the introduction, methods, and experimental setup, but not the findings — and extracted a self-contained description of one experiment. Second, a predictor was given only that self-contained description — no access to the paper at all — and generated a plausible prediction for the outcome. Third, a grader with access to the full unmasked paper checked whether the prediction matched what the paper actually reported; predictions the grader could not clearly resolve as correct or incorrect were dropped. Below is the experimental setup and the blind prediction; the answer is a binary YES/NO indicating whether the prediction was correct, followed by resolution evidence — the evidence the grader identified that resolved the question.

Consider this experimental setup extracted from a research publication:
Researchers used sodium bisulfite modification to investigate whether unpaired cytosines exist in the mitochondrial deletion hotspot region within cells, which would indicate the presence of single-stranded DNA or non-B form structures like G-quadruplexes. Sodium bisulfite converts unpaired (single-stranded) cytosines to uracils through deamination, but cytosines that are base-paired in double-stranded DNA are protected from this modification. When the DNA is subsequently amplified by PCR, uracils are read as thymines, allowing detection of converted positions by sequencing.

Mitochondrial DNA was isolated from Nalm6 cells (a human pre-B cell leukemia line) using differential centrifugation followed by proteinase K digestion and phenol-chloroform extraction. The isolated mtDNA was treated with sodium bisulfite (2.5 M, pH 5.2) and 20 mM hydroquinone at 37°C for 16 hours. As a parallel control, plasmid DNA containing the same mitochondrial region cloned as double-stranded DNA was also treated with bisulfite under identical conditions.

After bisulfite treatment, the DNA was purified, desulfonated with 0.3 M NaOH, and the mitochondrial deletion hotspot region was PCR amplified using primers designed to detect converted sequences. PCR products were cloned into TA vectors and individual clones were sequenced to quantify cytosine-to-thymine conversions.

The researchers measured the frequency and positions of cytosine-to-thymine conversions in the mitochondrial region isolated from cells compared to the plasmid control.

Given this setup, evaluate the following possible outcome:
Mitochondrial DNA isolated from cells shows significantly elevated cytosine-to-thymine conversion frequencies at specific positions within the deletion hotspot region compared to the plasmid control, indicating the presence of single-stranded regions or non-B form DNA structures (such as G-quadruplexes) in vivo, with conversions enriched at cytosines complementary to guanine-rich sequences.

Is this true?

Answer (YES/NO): NO